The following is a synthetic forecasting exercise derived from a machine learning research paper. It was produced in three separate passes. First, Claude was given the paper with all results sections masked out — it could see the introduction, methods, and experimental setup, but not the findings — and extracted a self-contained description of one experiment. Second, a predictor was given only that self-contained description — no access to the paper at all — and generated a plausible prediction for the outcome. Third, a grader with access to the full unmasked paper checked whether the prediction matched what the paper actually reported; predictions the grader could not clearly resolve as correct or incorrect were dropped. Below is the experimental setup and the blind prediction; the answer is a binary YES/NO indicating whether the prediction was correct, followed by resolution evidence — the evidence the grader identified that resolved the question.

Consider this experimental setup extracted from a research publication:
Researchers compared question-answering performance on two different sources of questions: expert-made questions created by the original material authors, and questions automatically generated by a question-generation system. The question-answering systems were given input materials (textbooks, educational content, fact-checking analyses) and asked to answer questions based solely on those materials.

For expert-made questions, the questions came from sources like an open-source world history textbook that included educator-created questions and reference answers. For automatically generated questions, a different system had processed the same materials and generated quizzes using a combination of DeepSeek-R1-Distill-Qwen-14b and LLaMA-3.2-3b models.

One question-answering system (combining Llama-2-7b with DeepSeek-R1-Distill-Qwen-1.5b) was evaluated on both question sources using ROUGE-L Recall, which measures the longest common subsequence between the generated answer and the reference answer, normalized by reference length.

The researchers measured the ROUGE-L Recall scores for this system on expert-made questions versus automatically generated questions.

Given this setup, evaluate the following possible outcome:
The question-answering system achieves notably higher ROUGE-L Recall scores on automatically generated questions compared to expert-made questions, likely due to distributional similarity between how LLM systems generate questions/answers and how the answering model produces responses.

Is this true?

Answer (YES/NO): NO